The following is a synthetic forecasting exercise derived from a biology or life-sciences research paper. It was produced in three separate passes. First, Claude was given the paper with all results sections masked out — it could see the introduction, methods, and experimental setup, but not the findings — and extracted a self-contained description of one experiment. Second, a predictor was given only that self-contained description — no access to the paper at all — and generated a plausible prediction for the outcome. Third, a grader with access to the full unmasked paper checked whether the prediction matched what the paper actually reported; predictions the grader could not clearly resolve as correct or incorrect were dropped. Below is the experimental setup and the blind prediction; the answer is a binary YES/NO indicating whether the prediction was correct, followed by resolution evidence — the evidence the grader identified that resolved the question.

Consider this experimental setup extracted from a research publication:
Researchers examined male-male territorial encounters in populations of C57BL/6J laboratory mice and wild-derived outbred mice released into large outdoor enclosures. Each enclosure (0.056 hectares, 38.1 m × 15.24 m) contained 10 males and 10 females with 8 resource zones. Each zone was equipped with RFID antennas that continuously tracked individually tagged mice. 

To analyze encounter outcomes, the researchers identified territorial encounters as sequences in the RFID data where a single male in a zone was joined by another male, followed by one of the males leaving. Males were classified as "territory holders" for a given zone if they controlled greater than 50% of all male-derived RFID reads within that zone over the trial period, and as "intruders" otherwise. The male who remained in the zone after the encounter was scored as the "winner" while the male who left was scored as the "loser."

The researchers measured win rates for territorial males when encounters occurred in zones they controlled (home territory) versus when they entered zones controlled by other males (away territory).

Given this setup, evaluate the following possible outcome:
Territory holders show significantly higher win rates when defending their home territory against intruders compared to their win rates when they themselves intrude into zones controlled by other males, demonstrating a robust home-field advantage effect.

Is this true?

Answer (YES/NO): YES